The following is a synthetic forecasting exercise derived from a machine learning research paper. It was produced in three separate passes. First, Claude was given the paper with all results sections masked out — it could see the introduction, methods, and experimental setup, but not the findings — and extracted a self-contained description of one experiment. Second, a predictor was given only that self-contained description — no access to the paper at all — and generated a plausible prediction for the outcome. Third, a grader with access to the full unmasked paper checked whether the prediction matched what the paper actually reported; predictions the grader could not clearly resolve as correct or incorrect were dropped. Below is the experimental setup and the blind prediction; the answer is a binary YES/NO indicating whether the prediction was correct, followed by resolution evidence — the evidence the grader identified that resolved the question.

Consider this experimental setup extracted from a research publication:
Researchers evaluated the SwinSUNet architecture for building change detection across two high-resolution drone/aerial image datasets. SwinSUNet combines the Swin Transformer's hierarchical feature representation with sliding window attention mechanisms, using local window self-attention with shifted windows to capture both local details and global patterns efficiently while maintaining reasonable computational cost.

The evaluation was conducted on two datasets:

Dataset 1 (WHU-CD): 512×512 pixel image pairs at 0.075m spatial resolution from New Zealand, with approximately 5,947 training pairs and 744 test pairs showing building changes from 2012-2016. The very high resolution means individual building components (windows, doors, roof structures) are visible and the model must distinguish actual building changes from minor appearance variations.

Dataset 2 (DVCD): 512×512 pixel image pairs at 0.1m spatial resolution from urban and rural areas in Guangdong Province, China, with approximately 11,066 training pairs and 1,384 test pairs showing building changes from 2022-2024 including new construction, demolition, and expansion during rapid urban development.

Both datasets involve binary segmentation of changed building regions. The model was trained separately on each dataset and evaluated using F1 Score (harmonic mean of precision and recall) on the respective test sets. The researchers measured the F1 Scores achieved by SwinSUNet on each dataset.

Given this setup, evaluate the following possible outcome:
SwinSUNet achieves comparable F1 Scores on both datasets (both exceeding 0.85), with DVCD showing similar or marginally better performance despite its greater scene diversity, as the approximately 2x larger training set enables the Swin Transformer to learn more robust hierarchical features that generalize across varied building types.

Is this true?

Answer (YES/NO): NO